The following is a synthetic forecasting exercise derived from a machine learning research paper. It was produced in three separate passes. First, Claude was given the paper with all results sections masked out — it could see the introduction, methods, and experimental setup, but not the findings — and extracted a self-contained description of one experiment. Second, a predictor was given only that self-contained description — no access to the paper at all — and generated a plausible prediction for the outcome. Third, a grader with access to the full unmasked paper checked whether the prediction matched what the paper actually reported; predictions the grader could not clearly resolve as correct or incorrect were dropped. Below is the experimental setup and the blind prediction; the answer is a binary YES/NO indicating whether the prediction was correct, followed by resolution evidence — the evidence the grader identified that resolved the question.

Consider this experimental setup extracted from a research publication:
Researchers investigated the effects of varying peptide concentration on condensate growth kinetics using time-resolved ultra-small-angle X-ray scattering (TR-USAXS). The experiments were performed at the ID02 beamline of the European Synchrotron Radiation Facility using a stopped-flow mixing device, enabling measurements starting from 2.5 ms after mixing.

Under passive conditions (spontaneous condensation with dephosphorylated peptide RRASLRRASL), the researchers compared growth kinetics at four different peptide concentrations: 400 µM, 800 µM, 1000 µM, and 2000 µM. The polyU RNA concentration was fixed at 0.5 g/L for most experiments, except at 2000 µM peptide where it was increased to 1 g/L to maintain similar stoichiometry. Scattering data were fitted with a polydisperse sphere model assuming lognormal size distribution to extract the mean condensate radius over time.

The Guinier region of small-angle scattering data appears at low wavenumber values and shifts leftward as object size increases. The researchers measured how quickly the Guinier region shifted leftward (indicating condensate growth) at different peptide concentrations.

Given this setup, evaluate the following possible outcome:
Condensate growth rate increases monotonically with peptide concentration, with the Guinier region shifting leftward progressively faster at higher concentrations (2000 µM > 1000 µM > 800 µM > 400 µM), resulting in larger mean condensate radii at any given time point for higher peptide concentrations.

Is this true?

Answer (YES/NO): NO